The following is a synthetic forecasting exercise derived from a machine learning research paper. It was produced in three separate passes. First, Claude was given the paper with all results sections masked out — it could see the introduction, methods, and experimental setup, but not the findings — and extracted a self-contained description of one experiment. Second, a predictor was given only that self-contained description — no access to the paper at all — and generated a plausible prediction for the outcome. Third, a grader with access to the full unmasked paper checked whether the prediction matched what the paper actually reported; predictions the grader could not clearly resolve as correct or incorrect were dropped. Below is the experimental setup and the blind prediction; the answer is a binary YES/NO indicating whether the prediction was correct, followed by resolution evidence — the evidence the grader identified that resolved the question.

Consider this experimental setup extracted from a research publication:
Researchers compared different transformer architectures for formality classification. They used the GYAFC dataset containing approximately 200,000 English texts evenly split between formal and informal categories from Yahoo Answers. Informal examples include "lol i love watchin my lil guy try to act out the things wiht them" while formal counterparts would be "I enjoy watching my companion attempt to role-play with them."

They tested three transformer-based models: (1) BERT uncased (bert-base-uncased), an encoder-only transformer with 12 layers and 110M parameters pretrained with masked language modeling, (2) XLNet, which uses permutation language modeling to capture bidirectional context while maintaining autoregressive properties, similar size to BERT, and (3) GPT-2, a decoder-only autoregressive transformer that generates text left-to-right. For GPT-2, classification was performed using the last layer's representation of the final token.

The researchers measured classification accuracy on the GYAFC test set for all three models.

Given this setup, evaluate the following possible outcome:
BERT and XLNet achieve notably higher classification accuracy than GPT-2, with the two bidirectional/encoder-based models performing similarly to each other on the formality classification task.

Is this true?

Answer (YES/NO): NO